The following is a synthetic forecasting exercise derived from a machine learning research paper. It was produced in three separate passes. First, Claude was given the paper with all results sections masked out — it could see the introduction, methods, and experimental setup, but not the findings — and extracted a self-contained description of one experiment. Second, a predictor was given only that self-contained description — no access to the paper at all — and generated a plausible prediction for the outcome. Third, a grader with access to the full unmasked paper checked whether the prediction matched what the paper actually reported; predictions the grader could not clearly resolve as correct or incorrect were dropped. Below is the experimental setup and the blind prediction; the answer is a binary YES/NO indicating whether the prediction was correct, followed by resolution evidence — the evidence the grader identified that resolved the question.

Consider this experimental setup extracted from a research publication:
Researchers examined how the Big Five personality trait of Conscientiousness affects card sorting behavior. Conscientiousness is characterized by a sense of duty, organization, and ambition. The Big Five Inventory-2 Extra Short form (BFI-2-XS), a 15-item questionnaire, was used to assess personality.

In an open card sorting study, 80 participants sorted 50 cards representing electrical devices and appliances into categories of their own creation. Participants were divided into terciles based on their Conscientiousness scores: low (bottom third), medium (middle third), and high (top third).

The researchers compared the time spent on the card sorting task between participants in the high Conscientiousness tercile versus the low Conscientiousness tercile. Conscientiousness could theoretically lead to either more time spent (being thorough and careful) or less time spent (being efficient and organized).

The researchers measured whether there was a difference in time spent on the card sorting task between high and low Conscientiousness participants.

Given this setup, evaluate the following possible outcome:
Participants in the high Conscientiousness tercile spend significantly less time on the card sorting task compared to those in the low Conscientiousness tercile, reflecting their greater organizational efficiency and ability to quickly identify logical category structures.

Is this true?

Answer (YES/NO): NO